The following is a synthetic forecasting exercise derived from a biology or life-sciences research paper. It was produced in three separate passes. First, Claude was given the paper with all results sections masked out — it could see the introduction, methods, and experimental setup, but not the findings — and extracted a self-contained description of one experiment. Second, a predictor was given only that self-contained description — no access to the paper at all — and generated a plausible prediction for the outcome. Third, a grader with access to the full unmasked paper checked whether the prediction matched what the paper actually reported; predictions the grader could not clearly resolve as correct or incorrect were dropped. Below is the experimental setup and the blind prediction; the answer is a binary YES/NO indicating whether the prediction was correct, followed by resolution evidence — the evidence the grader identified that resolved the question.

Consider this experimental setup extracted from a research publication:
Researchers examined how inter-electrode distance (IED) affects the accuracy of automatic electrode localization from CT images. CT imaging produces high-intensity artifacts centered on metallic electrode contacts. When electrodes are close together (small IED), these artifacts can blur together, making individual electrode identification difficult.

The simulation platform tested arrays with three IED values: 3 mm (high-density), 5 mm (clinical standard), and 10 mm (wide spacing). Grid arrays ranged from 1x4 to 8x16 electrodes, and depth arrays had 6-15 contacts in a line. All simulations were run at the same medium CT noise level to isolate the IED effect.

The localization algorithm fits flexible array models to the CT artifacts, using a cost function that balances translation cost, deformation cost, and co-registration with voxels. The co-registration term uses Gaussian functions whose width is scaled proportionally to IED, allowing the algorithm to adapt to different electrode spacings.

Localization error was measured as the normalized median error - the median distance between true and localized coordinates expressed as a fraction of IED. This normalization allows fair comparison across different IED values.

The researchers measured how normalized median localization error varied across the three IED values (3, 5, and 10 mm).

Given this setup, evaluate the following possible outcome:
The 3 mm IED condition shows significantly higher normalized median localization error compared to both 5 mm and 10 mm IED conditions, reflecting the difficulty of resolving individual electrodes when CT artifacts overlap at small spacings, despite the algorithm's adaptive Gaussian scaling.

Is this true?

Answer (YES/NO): YES